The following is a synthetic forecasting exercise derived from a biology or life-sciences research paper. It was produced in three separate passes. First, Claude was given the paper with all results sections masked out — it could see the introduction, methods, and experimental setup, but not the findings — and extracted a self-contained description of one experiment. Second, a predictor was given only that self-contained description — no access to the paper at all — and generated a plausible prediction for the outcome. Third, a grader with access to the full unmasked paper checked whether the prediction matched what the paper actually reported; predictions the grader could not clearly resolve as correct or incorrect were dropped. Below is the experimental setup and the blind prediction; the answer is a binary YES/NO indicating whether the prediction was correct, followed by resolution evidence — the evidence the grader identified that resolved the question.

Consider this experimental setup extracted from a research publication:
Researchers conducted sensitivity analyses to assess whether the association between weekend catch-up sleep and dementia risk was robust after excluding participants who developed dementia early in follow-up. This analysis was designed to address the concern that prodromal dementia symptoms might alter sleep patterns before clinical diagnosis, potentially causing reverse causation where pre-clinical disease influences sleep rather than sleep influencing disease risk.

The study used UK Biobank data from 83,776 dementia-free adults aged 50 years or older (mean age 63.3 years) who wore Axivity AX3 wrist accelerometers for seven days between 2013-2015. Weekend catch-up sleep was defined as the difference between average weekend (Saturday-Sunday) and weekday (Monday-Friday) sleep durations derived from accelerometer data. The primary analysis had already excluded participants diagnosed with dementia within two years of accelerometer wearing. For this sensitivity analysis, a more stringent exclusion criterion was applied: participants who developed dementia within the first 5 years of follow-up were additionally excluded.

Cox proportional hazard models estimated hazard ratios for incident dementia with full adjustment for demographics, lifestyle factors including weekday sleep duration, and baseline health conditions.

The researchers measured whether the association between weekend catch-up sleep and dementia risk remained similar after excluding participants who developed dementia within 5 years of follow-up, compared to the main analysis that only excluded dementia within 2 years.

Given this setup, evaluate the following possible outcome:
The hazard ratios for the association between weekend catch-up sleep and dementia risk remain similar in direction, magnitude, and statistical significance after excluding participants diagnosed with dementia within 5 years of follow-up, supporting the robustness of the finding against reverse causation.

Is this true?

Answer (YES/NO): YES